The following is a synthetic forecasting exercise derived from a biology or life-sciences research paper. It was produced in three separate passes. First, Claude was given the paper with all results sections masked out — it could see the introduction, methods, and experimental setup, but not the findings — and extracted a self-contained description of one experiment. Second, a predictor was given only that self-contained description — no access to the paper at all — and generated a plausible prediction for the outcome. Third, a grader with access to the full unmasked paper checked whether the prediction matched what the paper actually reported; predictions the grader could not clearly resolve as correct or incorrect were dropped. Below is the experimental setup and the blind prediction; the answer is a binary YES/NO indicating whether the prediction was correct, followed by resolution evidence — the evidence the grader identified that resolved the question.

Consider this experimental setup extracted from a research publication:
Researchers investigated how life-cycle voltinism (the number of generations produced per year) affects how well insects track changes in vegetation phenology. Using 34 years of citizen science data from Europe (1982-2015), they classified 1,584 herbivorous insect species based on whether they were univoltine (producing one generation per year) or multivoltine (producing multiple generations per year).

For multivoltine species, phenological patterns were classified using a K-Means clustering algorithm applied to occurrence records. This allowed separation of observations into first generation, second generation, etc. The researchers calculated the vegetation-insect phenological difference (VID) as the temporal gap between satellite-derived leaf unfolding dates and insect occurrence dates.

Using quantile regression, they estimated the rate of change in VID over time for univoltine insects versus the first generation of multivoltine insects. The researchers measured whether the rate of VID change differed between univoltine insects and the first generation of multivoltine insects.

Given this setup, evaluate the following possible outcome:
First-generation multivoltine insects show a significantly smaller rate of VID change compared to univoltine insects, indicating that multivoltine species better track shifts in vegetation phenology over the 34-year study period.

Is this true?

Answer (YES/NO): YES